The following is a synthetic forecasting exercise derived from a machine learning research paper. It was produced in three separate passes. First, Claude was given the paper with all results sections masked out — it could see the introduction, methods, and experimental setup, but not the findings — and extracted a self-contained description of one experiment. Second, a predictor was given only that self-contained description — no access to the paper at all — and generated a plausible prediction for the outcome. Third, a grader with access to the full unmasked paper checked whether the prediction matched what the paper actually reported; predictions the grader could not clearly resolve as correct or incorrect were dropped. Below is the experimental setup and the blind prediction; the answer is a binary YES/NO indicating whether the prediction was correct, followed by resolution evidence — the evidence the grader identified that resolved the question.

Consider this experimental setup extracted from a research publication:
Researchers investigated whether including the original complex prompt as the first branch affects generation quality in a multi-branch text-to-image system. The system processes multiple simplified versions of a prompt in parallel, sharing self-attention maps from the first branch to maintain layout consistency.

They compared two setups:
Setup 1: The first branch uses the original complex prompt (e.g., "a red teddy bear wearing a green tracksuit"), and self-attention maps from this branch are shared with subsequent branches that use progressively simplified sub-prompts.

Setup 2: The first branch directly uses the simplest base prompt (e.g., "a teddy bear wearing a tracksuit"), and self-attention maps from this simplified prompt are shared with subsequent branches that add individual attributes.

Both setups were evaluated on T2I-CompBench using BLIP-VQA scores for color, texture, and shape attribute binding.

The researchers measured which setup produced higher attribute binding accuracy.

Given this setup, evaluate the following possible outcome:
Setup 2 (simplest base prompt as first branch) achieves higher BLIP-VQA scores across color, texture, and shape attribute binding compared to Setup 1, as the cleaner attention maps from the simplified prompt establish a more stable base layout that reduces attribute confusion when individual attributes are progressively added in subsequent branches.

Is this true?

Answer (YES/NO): NO